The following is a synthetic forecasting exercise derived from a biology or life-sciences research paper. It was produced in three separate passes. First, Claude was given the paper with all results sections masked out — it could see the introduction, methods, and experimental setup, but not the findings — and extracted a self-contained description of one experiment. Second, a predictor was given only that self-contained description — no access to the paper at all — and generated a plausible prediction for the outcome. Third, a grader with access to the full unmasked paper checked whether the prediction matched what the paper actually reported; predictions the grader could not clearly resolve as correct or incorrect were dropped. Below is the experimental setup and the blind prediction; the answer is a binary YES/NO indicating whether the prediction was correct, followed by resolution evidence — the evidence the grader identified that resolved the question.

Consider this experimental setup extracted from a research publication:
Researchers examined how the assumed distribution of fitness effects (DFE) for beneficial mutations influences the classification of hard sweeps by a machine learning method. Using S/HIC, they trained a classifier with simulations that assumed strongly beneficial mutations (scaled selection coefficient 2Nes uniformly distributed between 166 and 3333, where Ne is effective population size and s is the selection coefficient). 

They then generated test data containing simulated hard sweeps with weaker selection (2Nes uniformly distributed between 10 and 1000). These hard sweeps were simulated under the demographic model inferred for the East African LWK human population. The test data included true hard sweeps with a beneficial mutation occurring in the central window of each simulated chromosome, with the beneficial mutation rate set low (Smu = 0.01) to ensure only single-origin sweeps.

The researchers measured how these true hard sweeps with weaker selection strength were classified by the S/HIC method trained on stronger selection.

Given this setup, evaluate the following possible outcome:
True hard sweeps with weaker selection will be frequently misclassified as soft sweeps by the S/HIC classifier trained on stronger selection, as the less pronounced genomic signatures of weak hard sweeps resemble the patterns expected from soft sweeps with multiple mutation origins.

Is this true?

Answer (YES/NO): YES